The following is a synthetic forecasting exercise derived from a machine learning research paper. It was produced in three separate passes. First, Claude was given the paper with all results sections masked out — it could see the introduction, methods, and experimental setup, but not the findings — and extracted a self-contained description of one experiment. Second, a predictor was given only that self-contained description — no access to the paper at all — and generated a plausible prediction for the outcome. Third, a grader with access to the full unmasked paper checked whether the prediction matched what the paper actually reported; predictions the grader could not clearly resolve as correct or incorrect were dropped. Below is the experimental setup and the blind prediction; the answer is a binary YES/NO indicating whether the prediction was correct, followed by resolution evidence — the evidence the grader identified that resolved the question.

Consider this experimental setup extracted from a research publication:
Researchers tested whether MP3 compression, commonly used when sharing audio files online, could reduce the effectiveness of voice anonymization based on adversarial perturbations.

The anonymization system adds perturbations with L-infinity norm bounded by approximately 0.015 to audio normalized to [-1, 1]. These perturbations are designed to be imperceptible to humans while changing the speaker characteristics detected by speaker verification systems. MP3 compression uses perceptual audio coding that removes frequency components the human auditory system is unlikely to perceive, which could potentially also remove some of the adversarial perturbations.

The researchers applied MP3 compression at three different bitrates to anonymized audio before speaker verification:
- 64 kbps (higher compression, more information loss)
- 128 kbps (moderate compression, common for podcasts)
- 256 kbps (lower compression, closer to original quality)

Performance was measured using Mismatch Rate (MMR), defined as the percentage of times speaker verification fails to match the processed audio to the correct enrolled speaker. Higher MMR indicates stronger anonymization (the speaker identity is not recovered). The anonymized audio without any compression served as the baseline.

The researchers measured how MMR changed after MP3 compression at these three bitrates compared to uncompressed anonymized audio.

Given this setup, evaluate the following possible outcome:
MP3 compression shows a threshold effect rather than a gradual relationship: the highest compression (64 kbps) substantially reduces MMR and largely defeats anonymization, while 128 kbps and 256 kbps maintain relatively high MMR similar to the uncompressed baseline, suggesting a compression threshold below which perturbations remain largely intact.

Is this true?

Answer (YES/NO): NO